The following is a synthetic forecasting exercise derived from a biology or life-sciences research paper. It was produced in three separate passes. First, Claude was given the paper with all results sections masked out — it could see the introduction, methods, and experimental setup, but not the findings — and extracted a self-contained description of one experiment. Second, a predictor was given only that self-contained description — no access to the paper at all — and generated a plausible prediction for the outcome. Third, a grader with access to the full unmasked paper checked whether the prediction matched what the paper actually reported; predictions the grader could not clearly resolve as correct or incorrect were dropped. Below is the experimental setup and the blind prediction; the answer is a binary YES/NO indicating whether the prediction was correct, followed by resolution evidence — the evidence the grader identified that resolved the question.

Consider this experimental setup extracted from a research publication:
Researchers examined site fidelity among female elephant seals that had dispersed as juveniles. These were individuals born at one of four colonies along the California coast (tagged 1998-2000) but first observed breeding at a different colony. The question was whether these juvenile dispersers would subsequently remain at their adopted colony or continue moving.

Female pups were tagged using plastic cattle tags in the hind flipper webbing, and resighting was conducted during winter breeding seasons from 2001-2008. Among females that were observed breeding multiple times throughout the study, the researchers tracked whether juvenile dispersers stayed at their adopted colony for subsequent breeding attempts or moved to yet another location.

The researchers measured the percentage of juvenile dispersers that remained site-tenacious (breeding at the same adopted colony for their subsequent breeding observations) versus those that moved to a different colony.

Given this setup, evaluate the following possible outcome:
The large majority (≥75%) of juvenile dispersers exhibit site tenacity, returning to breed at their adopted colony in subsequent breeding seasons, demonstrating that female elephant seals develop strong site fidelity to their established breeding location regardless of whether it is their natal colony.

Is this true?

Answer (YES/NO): YES